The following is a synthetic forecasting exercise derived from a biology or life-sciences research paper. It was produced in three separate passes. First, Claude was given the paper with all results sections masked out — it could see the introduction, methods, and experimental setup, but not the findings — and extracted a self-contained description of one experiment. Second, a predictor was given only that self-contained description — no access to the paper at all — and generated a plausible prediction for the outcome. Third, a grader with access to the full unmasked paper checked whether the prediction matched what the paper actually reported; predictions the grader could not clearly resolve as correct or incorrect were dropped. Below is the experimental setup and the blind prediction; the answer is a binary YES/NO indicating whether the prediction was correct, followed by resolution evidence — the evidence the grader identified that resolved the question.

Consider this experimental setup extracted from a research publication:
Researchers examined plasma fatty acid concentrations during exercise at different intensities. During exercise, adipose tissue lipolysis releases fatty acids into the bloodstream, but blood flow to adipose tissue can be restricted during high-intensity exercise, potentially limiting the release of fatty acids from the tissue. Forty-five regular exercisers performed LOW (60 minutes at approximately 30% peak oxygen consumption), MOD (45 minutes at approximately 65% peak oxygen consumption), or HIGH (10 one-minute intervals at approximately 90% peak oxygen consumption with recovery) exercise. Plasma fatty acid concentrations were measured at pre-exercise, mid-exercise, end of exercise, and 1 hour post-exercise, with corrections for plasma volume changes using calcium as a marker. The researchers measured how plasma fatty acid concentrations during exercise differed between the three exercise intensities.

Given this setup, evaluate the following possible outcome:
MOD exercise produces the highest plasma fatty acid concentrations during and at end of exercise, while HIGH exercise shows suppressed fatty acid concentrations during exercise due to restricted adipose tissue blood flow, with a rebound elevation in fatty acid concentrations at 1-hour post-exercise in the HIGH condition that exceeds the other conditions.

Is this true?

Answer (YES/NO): NO